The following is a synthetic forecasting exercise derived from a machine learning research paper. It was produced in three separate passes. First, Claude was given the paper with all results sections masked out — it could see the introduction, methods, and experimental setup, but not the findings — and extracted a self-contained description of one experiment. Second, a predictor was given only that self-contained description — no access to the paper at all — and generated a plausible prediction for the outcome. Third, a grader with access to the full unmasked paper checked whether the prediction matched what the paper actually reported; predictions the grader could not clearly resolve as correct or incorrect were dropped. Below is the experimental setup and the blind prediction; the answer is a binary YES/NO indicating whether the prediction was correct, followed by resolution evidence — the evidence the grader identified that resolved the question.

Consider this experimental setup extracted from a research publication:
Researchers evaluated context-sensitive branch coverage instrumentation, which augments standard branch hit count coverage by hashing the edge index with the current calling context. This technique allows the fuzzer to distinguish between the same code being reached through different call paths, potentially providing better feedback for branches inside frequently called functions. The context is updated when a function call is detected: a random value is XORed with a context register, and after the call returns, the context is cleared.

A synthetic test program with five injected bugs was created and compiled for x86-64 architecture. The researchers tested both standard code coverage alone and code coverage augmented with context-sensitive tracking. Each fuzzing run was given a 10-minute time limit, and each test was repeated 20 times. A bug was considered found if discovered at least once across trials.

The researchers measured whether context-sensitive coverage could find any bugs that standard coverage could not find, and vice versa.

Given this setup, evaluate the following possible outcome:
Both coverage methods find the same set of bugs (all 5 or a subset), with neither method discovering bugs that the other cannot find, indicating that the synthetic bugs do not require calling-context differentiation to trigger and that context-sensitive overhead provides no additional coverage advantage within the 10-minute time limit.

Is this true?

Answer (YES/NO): NO